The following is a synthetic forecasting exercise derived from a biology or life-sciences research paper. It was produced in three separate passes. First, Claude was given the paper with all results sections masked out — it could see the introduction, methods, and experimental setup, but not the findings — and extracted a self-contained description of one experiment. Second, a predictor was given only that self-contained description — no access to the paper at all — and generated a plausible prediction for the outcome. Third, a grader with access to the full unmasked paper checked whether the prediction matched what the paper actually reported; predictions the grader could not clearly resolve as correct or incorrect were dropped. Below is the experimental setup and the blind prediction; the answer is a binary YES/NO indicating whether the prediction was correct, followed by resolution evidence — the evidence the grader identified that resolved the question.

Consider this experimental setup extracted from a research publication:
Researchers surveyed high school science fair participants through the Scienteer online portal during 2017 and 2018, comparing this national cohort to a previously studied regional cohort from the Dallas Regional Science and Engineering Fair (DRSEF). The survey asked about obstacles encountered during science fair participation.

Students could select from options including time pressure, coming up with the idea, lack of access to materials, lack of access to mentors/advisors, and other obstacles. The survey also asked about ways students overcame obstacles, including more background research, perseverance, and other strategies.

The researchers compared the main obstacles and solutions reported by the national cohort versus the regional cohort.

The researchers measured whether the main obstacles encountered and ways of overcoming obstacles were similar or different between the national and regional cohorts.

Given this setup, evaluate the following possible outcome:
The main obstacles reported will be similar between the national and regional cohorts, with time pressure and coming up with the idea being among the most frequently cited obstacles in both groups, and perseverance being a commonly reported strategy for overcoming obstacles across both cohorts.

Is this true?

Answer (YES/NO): YES